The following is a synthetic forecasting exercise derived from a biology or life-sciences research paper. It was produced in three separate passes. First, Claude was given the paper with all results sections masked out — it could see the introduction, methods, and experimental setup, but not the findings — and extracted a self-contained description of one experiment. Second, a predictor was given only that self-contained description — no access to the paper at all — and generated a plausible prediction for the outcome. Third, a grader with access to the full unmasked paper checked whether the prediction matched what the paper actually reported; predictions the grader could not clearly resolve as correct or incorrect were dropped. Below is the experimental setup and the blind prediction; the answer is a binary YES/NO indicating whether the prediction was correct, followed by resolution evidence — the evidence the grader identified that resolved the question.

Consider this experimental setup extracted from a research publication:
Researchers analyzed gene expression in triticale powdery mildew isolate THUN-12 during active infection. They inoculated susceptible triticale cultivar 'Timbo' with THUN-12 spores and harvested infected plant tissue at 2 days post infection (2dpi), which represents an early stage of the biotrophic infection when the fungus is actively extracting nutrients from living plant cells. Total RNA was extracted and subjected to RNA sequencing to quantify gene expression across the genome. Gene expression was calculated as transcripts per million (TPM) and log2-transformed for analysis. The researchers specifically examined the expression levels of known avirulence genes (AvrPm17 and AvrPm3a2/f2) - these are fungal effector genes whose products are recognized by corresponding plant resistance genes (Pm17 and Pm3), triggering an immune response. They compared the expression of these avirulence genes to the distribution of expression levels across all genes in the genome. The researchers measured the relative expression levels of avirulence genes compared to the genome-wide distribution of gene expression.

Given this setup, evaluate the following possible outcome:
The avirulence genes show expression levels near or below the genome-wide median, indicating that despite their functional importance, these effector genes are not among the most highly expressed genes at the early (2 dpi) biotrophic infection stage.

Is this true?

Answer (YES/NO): NO